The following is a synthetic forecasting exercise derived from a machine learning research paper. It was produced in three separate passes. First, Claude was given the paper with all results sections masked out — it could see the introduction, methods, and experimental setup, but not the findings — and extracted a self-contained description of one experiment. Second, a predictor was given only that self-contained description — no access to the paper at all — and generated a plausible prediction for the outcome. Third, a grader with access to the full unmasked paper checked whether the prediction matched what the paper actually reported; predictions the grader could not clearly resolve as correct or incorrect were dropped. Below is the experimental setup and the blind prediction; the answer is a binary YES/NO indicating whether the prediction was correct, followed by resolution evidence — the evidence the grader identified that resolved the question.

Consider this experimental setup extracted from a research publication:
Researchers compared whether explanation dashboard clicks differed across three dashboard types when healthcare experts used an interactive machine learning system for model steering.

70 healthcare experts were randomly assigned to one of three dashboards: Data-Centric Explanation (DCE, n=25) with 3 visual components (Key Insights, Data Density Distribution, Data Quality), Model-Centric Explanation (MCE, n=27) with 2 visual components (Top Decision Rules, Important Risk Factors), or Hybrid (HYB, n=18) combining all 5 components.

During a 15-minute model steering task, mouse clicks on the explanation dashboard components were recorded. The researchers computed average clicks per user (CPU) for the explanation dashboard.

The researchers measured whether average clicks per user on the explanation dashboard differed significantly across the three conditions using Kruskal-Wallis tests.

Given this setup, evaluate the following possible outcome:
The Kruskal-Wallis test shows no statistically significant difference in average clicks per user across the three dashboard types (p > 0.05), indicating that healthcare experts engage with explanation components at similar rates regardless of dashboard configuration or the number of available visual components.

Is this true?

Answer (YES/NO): YES